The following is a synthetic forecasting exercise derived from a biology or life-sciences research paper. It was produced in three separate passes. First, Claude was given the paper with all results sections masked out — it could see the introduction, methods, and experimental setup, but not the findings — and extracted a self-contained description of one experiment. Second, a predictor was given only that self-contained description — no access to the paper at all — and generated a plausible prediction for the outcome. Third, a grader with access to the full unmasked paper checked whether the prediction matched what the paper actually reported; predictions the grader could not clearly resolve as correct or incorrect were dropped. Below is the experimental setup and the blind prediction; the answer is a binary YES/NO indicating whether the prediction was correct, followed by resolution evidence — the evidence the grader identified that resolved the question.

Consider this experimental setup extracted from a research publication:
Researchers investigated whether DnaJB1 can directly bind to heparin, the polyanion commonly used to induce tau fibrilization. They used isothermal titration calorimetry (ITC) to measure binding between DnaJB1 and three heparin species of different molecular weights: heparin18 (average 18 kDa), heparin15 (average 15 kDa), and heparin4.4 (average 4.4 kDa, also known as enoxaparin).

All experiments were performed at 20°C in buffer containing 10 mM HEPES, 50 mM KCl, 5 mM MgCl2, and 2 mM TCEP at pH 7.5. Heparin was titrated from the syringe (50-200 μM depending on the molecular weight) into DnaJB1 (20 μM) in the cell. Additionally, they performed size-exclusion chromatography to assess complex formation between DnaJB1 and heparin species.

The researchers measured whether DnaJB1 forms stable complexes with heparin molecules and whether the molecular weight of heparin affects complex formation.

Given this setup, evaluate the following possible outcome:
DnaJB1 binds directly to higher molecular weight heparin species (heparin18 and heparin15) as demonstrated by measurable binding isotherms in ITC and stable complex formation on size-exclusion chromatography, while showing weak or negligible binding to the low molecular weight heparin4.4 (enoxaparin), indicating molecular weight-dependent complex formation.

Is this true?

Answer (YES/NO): YES